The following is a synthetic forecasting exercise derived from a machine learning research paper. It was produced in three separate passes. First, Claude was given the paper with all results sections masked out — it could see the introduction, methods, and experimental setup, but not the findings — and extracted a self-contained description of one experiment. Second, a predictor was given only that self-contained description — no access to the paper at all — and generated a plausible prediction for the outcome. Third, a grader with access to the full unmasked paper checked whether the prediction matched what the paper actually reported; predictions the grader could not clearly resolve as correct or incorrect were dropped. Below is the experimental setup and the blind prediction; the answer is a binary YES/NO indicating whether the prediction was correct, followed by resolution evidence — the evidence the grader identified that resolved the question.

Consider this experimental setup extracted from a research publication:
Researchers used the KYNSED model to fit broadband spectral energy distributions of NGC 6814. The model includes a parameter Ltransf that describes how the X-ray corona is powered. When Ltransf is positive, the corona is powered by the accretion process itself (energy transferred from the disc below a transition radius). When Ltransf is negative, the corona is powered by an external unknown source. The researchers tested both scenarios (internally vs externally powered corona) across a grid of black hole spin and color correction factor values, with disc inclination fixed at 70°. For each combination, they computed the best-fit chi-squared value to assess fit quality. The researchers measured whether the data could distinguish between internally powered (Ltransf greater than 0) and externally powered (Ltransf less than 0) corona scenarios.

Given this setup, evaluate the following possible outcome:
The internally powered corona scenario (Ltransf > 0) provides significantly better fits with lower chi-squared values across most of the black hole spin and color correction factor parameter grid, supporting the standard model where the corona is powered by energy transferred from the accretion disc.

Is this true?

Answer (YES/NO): NO